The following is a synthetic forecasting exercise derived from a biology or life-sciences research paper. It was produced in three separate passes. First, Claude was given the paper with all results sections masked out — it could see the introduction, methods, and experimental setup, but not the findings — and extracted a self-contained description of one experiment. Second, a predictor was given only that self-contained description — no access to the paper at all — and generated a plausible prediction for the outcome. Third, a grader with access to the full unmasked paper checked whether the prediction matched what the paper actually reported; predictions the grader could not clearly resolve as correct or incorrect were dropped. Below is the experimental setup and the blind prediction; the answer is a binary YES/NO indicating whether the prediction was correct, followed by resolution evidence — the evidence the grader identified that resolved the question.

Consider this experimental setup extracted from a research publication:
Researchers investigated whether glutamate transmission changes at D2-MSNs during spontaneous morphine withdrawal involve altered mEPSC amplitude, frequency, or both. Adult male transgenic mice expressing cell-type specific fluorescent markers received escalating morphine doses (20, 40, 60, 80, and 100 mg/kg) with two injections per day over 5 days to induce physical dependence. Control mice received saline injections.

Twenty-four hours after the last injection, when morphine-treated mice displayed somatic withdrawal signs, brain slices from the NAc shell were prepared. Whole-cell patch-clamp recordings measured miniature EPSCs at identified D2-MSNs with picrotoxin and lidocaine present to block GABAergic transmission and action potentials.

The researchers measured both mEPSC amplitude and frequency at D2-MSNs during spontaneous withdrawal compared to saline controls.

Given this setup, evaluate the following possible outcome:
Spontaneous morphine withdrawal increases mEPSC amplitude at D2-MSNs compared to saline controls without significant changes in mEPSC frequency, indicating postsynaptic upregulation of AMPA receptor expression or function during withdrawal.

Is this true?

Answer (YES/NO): NO